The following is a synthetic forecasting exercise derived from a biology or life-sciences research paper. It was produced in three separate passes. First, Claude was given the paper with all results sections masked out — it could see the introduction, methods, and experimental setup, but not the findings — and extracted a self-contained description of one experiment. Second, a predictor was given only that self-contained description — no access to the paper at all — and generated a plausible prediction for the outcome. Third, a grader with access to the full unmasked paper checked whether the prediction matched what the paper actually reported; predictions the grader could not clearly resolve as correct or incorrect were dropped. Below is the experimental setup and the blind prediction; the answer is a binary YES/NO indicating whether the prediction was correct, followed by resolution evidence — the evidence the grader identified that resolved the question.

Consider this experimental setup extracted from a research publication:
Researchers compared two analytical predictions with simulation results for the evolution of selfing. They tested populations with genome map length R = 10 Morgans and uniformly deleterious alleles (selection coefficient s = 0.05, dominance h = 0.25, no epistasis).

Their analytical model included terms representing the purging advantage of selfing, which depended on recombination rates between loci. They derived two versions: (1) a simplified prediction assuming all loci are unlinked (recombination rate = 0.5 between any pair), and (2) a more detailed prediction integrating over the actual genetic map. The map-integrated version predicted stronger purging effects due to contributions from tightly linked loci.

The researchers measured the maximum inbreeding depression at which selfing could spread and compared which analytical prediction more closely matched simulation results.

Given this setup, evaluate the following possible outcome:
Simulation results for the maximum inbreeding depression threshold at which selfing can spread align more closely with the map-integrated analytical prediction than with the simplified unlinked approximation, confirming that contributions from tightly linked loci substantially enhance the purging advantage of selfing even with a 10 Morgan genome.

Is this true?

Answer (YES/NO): NO